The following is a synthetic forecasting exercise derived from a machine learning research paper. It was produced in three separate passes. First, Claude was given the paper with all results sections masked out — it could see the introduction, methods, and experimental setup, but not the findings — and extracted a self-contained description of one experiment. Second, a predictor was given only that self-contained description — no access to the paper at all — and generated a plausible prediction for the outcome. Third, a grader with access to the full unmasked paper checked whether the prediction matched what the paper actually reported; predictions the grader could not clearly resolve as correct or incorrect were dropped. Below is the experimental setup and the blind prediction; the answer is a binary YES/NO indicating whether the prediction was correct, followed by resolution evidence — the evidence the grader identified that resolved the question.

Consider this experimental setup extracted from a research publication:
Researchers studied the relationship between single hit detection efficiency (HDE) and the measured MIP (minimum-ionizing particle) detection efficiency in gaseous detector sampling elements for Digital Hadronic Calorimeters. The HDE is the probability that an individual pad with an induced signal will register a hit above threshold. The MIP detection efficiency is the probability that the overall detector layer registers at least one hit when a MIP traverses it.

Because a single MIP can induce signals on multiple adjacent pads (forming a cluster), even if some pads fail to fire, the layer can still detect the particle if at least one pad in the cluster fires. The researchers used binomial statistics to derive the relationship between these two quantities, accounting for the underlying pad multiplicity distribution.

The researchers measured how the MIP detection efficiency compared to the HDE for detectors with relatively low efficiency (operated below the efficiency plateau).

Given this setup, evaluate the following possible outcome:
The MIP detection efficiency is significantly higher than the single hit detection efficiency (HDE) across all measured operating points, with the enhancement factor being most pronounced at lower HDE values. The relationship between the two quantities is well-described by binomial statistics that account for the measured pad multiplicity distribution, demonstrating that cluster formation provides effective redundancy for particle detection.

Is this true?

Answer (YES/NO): NO